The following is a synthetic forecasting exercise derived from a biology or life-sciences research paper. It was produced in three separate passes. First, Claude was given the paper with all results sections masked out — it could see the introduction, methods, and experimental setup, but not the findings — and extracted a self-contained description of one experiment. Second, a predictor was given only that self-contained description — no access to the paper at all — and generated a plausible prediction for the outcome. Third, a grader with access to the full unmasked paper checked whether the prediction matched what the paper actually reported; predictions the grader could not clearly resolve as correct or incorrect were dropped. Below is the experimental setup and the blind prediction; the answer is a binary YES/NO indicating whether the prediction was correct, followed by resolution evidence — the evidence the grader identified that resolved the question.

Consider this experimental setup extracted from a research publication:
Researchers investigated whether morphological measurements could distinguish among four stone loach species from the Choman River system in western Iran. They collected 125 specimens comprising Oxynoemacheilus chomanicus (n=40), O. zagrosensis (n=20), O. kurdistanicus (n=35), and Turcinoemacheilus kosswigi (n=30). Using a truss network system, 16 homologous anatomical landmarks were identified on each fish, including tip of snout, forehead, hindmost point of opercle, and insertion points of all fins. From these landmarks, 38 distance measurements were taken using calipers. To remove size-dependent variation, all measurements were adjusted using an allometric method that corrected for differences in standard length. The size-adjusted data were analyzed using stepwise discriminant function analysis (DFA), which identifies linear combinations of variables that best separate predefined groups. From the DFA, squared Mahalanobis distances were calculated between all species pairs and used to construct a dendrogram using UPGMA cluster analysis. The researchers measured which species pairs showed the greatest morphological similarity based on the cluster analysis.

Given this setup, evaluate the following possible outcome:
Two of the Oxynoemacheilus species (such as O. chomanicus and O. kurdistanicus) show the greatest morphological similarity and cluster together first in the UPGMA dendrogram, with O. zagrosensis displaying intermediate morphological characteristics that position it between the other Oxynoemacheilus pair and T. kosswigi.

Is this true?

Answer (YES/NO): NO